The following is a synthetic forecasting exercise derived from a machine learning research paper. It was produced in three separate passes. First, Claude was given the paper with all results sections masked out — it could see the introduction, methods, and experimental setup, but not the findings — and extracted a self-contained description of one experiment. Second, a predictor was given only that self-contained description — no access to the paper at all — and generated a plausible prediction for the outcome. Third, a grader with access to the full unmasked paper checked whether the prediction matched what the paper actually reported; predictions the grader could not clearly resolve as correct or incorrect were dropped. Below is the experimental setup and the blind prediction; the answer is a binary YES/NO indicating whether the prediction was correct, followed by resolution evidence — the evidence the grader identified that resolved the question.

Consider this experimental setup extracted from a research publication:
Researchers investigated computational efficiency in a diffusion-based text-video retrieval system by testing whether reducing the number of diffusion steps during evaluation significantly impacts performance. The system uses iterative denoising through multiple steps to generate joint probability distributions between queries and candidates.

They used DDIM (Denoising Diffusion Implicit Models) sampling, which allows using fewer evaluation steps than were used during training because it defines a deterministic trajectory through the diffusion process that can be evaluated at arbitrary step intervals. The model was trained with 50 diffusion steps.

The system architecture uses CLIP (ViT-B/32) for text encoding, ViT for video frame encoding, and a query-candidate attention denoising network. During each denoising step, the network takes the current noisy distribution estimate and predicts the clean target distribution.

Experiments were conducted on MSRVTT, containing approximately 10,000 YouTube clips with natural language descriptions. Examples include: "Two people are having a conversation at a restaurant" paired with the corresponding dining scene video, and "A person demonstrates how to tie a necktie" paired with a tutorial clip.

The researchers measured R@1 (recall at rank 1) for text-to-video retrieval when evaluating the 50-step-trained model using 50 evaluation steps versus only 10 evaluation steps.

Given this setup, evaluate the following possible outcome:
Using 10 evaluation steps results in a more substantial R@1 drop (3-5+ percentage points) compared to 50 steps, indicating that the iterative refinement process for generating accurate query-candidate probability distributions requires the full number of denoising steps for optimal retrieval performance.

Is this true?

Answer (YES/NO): NO